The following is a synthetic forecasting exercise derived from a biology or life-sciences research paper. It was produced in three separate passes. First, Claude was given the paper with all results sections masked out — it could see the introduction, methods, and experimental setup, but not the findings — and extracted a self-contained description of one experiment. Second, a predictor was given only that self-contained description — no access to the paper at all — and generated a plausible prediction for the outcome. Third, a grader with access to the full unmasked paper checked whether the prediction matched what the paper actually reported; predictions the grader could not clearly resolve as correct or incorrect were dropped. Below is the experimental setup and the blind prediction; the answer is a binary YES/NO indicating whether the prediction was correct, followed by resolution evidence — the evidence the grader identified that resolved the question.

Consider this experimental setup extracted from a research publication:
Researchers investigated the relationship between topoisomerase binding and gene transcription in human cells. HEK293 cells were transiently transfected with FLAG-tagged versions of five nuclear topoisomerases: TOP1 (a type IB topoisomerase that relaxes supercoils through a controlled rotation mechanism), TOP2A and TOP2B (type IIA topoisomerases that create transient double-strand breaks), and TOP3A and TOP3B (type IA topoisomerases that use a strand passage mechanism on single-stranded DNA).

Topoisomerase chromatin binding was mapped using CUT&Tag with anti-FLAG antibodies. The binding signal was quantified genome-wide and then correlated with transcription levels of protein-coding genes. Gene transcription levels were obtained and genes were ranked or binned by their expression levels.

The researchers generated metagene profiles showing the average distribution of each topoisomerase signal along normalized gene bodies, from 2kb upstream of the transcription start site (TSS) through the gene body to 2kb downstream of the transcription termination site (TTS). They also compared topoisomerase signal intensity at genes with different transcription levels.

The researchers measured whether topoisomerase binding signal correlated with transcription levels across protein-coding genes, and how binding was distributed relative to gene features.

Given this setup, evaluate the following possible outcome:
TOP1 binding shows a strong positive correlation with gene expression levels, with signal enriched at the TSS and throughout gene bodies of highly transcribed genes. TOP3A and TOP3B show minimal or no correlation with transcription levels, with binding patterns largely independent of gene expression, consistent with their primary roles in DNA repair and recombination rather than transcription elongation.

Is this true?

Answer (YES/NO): NO